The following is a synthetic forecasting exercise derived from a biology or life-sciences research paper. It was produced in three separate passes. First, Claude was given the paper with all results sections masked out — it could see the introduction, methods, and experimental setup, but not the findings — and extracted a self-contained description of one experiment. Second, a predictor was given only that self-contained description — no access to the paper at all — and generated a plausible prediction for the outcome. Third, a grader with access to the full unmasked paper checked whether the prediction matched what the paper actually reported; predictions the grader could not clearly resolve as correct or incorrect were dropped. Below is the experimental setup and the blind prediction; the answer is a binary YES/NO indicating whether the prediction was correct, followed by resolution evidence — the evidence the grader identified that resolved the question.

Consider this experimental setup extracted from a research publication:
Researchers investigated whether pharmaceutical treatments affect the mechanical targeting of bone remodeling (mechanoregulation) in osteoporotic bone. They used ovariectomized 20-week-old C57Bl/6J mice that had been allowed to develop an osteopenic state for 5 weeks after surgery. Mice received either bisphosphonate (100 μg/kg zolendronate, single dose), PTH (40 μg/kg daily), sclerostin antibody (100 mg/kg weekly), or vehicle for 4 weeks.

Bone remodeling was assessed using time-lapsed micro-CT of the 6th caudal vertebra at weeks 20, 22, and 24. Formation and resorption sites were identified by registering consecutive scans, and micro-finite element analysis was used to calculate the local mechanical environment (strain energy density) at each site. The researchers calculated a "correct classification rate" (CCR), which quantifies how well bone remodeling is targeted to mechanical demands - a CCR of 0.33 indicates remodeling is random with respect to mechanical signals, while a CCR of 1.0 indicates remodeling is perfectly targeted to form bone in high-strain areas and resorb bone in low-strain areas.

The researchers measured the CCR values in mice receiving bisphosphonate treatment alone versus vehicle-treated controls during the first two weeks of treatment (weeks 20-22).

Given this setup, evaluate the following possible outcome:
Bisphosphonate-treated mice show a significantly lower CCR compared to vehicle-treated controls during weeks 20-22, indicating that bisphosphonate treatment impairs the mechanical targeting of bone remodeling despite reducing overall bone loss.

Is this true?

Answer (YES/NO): NO